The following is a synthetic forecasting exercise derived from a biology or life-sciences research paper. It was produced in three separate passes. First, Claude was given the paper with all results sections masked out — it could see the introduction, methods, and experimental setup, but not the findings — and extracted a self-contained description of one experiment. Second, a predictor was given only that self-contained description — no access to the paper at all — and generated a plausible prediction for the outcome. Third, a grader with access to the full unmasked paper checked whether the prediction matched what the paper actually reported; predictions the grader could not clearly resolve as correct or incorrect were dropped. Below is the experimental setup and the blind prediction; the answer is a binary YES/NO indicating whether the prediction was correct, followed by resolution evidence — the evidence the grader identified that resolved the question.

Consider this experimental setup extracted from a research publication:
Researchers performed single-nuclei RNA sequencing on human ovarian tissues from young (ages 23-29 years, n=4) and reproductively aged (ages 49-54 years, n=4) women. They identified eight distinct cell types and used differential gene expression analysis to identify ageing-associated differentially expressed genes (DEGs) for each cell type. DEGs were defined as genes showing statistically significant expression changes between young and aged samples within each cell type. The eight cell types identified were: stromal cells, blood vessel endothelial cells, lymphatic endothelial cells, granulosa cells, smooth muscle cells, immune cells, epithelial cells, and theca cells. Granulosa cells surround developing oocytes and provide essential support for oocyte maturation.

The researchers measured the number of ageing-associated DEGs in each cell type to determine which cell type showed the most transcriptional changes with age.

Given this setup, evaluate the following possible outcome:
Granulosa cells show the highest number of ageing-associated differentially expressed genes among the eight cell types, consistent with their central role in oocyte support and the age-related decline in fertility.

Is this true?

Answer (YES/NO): YES